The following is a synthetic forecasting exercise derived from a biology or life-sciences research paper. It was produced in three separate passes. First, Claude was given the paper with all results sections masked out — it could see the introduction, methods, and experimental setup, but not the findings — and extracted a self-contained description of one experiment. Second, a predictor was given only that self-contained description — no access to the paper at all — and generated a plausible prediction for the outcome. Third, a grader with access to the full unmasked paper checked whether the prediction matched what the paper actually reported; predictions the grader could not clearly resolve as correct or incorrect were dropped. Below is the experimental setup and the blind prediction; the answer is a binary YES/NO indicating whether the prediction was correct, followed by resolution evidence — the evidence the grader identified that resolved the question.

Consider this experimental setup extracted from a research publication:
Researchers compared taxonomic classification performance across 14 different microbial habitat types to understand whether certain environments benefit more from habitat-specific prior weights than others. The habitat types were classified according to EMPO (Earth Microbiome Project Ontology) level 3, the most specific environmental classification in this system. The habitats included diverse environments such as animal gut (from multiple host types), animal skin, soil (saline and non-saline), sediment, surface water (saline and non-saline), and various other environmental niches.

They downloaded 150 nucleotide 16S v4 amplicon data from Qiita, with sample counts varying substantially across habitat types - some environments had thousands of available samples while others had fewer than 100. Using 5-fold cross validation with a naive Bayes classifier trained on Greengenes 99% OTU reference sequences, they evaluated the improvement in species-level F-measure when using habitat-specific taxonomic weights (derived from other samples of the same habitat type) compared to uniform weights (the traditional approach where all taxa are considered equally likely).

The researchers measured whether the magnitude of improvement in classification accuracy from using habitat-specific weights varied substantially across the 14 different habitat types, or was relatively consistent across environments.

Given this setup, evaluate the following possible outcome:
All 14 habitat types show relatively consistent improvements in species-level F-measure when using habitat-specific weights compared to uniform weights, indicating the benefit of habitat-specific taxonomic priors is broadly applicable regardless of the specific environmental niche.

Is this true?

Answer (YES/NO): NO